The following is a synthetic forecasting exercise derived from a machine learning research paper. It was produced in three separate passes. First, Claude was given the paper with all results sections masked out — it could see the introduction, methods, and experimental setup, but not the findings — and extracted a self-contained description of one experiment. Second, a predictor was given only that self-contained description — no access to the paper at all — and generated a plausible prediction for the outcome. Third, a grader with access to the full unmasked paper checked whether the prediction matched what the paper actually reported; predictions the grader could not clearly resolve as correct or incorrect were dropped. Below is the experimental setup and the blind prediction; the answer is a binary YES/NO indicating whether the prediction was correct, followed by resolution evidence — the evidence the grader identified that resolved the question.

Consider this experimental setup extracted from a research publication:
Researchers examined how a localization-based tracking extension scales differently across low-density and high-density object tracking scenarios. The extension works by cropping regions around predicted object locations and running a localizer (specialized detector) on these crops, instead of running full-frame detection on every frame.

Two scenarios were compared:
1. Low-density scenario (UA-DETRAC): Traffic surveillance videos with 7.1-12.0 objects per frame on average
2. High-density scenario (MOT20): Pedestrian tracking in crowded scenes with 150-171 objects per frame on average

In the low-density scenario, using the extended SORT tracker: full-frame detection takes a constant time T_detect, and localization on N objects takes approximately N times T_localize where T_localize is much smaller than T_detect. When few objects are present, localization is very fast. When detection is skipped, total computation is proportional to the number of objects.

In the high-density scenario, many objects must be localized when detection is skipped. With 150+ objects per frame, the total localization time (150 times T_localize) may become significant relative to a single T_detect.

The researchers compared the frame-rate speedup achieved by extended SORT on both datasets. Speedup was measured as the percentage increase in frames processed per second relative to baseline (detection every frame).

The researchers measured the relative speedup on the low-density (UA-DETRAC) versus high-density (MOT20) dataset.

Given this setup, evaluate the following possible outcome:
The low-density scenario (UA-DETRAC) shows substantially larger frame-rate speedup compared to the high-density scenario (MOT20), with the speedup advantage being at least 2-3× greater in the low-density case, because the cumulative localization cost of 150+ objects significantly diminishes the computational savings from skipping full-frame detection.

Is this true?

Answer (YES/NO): NO